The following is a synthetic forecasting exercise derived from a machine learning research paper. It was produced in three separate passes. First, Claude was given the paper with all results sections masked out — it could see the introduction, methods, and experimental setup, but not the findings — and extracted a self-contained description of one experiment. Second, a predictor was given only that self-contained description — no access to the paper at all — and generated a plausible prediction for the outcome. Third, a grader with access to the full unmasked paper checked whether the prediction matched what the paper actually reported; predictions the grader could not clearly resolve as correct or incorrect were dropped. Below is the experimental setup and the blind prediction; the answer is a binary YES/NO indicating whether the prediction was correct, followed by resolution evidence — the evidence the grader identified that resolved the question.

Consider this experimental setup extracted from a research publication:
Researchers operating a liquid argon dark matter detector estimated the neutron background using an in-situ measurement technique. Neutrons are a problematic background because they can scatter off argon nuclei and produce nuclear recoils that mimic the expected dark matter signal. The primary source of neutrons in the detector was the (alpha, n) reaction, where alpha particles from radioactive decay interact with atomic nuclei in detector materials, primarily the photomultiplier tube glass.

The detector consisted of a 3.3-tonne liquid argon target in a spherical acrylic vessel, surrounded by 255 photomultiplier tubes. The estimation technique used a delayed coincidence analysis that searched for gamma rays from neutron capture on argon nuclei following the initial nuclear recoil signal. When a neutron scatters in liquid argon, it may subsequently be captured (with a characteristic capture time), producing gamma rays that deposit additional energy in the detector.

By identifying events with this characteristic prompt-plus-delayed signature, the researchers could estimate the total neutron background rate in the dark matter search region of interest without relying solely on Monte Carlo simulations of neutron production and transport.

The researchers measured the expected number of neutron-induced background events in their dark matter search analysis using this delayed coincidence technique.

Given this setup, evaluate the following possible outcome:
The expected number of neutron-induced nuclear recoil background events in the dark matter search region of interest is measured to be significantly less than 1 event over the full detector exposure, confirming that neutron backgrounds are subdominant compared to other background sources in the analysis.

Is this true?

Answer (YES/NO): YES